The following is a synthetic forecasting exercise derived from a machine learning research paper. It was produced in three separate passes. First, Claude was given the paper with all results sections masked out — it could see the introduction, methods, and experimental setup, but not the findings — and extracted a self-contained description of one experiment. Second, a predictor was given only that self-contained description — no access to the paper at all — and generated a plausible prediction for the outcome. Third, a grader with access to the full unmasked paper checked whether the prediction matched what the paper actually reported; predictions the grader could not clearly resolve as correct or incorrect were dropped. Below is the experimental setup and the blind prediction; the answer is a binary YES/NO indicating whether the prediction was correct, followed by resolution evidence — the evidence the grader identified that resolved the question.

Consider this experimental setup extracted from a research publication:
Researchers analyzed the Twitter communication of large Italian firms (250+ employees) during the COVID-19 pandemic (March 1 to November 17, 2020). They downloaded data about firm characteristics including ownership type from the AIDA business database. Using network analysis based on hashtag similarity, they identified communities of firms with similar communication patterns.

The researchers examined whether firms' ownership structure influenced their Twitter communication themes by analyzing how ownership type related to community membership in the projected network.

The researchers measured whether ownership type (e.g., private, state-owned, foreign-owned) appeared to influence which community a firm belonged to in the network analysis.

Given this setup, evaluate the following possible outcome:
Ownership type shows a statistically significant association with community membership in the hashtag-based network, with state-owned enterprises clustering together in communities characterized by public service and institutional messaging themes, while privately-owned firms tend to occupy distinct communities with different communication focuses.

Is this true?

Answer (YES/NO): NO